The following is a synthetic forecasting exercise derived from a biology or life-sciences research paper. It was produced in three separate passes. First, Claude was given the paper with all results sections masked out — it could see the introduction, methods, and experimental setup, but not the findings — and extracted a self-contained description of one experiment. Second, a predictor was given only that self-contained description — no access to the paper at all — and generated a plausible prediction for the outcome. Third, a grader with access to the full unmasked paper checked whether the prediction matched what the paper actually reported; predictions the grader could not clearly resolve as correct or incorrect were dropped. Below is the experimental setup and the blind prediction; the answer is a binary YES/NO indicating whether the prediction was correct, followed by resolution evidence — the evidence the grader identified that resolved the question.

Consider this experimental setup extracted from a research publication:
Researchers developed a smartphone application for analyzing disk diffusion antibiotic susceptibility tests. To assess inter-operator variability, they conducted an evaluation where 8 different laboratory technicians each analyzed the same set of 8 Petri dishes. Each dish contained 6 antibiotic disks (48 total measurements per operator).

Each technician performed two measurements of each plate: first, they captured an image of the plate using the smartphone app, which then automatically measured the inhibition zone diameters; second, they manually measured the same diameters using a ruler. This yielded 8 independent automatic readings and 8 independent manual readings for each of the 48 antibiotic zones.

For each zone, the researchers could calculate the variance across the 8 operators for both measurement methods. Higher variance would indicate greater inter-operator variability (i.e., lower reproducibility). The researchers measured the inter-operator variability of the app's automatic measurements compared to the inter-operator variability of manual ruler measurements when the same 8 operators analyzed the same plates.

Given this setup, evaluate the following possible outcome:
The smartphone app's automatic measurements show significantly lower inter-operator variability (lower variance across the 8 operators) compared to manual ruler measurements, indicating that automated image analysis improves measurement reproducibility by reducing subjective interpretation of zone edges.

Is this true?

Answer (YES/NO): YES